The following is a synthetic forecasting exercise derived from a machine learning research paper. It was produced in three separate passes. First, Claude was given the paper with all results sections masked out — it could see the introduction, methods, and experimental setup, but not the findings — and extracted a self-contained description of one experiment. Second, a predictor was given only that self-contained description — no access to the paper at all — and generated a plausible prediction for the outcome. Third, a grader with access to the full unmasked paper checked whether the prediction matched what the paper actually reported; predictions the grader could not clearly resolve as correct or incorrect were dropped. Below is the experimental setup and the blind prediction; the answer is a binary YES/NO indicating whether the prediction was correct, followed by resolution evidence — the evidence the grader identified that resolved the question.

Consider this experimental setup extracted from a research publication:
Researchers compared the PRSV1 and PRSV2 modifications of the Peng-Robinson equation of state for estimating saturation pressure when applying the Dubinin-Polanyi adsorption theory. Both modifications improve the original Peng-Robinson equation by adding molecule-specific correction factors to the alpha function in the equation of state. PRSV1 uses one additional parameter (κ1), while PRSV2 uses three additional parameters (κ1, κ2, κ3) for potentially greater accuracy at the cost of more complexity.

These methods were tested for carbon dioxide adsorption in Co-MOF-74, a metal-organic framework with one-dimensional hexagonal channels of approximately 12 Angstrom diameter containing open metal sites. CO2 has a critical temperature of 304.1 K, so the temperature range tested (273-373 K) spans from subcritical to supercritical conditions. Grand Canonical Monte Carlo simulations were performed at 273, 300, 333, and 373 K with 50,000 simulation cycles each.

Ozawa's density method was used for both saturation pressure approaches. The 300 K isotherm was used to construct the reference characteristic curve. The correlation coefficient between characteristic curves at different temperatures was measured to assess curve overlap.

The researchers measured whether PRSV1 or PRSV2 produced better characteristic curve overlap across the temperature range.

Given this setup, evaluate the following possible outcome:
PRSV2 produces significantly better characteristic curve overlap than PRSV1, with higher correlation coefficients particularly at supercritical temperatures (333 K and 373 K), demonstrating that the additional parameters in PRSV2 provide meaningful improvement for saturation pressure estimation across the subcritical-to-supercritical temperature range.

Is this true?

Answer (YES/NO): NO